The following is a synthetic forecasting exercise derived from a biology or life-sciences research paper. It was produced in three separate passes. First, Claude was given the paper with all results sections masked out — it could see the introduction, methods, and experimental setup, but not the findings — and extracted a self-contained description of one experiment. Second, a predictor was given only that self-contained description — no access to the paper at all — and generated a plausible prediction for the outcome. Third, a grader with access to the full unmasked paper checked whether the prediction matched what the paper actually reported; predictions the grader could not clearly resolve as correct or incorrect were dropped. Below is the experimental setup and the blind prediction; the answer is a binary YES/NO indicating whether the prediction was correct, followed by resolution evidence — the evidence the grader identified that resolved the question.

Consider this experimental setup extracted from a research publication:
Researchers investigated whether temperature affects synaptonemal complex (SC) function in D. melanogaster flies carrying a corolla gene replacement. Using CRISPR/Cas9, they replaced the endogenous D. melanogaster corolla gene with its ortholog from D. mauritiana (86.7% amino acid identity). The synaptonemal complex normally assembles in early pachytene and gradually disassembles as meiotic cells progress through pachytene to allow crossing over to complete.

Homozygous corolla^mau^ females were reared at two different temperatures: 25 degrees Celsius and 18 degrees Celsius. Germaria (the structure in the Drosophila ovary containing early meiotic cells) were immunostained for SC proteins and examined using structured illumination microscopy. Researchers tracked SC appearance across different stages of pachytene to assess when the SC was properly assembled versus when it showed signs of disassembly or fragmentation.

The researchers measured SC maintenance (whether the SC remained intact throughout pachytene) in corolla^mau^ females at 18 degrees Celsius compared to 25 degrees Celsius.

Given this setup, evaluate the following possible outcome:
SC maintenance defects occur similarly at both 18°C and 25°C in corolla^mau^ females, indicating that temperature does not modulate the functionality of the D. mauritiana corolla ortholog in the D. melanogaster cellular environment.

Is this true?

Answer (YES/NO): NO